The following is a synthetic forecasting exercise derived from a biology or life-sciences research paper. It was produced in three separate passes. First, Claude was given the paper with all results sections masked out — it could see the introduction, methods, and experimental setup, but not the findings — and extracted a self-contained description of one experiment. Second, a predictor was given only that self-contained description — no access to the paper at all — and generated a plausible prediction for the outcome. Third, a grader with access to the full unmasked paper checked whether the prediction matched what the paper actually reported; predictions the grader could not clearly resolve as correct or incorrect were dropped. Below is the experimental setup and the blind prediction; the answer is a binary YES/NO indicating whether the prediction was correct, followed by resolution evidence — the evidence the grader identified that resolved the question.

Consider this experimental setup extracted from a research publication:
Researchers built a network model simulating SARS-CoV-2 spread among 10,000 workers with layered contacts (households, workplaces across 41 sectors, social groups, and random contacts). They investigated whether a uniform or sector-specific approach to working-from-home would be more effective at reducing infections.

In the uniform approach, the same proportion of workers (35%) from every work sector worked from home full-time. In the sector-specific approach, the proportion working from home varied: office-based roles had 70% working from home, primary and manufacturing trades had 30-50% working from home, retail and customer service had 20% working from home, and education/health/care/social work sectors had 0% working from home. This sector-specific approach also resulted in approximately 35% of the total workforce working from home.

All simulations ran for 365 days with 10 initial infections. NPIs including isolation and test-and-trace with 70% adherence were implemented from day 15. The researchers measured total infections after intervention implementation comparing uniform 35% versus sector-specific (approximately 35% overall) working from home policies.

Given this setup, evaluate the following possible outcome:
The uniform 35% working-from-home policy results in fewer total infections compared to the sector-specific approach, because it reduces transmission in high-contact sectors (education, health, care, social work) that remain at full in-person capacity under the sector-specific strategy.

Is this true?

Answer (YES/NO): YES